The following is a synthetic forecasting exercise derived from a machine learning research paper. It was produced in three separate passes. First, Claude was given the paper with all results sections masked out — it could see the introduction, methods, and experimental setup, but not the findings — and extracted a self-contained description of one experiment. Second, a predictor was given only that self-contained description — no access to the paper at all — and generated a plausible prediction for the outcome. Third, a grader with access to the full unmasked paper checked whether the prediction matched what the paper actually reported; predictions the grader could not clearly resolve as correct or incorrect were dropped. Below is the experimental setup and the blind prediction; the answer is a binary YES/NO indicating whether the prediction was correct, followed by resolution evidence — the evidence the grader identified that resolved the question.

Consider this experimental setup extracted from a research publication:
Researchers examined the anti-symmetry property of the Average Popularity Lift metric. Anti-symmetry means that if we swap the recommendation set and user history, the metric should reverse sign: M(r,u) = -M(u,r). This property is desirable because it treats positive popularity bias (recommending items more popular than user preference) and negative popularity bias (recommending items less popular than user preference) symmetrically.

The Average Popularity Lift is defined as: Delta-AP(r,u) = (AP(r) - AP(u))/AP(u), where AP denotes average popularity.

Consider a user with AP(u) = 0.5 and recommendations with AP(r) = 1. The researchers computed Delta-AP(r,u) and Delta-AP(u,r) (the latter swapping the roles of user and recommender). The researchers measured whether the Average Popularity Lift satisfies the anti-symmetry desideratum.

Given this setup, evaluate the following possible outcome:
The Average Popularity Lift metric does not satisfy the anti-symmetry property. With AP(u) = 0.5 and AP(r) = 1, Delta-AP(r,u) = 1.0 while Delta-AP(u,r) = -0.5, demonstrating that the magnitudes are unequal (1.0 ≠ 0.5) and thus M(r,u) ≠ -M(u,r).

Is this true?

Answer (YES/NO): YES